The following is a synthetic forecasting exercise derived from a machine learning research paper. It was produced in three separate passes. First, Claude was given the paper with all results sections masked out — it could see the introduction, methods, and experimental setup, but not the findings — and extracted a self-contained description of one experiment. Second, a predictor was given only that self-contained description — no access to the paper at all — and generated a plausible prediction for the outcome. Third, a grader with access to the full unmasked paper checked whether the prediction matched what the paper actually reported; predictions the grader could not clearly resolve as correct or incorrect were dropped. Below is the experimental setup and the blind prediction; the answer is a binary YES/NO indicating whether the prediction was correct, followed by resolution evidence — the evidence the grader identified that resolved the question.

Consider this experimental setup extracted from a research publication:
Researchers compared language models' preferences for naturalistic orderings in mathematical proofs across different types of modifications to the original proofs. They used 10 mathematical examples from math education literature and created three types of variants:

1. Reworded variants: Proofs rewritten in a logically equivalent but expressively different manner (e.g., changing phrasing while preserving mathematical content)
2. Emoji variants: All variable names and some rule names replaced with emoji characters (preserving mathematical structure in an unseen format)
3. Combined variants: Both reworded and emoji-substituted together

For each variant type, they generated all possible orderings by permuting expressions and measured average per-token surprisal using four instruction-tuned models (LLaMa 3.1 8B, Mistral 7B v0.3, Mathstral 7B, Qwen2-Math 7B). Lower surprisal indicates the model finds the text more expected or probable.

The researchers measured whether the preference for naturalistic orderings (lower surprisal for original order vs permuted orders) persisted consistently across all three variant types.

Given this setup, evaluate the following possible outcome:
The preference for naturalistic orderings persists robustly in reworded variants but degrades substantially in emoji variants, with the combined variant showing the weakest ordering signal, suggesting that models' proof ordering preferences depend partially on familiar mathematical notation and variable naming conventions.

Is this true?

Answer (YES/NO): NO